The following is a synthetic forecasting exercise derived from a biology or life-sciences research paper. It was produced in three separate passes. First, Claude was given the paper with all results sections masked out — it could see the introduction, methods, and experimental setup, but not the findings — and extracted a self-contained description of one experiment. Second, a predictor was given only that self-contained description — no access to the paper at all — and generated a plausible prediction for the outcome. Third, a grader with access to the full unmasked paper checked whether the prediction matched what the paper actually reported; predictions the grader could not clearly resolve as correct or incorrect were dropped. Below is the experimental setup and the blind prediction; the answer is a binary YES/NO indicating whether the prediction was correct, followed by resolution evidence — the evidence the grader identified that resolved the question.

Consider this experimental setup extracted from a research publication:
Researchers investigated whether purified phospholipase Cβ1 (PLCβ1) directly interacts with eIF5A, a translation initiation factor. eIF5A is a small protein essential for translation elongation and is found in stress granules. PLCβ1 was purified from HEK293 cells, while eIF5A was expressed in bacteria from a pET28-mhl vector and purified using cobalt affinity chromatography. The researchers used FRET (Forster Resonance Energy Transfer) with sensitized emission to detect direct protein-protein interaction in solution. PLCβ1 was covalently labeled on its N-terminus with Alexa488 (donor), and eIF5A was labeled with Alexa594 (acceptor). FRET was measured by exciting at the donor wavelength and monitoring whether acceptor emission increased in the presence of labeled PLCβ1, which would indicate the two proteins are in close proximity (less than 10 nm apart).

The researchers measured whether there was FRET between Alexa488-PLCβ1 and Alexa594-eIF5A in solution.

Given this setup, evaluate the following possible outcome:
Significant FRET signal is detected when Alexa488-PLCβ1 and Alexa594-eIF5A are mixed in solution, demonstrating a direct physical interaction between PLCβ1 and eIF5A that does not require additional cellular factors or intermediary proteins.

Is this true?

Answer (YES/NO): YES